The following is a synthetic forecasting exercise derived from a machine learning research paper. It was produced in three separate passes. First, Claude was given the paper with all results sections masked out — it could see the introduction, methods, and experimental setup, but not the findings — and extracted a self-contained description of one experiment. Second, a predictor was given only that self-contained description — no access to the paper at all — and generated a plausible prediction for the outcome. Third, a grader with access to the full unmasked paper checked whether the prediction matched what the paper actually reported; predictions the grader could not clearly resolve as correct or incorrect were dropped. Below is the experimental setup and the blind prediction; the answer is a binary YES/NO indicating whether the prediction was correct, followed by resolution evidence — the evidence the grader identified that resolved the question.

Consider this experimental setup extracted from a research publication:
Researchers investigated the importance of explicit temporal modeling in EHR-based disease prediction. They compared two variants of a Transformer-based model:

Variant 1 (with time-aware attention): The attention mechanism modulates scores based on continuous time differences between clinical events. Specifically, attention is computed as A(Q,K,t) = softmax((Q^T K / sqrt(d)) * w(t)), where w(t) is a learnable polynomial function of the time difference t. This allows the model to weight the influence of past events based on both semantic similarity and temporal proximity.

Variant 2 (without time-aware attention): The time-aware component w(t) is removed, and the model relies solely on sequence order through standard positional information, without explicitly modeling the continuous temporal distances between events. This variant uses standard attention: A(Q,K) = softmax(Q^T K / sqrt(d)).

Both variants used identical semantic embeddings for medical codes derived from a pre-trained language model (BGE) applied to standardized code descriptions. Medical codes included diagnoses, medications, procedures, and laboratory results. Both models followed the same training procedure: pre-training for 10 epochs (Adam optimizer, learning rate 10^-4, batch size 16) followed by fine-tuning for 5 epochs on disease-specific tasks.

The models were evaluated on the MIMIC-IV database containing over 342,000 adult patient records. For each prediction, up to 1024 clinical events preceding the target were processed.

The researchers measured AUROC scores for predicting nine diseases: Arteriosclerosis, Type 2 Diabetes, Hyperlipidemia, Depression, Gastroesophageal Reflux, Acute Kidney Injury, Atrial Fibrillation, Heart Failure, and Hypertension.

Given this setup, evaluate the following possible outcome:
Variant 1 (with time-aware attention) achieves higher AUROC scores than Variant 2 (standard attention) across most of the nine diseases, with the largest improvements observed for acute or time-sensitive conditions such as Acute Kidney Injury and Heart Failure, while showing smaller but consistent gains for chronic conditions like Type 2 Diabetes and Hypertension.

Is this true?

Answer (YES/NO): NO